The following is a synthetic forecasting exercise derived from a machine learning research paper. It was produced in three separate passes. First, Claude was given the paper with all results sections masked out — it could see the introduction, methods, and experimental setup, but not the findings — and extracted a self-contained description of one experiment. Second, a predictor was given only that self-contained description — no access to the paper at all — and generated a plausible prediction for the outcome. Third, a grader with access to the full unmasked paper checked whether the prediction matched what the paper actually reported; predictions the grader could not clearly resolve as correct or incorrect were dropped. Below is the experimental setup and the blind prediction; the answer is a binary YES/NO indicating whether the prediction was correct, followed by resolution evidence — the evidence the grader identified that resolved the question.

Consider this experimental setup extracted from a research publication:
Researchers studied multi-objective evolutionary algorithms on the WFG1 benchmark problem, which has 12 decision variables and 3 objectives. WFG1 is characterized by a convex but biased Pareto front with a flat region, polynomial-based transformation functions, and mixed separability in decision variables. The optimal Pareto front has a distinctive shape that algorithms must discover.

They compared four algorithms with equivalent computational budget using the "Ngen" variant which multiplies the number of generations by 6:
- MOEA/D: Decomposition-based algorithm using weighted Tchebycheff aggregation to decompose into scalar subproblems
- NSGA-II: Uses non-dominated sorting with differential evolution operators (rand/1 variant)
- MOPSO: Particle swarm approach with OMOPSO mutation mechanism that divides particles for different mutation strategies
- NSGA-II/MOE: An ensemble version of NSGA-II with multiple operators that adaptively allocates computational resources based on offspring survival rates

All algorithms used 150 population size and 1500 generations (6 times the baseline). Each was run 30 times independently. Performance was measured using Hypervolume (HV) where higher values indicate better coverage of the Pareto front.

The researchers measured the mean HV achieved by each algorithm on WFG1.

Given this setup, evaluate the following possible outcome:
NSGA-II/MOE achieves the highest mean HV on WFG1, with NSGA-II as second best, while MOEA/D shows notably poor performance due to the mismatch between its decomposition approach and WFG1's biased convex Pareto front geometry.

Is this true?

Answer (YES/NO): NO